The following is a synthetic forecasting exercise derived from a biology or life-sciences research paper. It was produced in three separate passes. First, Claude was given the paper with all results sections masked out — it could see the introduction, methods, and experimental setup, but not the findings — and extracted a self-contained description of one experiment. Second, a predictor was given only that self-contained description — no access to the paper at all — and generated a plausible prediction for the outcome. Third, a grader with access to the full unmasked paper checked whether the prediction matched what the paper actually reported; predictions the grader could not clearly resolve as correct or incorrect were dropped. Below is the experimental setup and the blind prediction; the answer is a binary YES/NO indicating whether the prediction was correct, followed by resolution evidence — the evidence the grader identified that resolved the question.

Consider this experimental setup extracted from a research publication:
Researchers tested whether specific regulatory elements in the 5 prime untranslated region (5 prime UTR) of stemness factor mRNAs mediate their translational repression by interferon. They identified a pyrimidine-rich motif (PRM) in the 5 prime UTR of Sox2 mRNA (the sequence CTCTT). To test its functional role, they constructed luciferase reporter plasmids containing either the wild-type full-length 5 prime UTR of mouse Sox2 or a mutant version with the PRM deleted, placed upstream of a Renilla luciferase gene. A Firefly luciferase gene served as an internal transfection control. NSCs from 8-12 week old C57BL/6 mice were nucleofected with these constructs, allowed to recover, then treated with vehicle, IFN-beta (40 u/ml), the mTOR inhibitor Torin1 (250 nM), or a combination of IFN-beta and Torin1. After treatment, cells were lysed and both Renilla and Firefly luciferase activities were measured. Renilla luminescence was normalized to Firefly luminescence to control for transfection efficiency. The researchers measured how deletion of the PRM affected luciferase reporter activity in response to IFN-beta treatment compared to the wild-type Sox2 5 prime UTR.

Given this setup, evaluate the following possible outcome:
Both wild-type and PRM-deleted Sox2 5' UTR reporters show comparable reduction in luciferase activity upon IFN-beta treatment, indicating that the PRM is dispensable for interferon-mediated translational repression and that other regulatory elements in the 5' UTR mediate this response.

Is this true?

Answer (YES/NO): NO